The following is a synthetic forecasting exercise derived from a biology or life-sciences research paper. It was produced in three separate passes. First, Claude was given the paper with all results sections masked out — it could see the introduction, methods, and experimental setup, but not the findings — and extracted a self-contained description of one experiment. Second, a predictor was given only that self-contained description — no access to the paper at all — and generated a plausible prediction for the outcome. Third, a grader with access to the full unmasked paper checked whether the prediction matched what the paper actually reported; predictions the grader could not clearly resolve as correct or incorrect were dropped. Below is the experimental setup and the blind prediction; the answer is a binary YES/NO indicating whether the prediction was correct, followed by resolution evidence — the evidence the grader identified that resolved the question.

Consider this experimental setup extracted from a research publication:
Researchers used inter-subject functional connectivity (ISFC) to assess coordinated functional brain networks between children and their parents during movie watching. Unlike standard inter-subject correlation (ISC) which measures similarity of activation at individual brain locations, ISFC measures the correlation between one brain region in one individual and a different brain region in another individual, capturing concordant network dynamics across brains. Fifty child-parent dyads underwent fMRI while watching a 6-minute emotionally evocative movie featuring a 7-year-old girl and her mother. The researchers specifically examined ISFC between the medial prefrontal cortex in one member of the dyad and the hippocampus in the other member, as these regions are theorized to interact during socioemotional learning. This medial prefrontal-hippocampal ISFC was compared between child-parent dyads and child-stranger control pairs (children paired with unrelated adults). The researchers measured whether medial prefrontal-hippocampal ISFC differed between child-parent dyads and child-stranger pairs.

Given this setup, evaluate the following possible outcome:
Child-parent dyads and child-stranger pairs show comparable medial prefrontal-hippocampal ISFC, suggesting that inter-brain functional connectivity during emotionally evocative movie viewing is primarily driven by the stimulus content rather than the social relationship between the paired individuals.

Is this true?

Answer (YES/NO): NO